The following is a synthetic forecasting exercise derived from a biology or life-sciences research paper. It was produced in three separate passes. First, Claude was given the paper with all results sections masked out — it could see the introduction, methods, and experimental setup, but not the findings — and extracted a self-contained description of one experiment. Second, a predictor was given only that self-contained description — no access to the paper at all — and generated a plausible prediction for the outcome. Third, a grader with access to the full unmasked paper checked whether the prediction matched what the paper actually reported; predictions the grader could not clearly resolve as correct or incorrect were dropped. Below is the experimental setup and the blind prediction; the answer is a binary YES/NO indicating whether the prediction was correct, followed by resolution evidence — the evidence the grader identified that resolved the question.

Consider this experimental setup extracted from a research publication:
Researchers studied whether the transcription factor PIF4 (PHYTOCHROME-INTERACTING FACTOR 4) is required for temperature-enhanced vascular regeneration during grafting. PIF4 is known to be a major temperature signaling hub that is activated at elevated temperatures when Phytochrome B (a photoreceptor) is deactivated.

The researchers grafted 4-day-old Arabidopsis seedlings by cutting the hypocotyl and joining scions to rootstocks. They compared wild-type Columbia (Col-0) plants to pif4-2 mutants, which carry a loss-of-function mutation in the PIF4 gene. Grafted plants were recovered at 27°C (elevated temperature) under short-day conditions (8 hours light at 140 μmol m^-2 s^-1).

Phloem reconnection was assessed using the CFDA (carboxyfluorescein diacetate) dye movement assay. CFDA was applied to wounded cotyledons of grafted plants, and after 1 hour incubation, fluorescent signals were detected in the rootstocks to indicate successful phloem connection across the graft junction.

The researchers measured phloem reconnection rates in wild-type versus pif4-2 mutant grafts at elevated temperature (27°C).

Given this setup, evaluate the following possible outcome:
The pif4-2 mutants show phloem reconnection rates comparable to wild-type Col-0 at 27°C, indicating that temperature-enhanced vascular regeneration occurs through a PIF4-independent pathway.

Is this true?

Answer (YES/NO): NO